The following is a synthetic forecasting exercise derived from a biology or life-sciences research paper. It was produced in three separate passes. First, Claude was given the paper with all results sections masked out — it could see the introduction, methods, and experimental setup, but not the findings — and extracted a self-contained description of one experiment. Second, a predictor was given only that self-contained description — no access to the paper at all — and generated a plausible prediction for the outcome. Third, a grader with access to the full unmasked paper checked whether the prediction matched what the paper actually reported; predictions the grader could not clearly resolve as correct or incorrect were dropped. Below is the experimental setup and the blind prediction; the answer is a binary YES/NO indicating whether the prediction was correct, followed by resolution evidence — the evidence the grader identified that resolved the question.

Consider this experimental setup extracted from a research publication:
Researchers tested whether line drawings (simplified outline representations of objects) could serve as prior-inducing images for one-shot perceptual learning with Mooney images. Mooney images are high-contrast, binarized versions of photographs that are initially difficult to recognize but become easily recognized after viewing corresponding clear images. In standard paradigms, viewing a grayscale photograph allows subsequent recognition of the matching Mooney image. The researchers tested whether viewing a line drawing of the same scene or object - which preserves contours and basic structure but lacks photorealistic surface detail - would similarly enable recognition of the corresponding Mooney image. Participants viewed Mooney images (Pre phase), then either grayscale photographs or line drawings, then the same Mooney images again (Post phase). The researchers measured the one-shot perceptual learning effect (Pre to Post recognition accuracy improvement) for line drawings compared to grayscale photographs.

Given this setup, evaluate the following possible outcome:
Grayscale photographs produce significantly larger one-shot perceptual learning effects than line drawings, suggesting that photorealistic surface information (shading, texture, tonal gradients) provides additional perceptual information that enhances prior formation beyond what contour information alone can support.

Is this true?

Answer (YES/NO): YES